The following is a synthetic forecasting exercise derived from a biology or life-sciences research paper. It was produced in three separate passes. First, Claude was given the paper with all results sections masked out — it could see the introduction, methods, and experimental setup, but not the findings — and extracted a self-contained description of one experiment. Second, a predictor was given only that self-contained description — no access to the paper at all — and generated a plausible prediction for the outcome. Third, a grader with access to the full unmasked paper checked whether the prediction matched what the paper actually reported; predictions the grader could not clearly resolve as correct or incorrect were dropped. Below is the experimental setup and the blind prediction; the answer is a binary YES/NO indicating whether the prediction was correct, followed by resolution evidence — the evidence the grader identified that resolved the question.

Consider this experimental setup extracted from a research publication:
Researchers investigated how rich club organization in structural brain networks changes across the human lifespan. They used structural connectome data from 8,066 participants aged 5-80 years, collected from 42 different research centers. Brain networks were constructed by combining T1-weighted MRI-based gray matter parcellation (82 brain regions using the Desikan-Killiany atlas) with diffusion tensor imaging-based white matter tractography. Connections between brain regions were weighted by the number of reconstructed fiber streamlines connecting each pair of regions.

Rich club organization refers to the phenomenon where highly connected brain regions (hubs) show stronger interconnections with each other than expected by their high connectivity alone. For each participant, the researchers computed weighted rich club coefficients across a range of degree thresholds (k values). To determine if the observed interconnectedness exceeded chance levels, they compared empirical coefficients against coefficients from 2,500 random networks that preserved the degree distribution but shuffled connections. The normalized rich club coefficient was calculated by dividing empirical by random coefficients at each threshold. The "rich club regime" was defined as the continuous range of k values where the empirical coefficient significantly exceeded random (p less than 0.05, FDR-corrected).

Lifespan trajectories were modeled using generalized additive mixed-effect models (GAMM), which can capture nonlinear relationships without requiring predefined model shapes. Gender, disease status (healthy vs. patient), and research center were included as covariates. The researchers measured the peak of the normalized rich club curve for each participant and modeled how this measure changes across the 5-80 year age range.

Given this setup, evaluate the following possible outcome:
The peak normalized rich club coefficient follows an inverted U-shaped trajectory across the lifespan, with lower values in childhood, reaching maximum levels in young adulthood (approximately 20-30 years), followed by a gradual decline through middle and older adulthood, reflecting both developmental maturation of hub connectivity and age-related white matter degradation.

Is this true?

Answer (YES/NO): NO